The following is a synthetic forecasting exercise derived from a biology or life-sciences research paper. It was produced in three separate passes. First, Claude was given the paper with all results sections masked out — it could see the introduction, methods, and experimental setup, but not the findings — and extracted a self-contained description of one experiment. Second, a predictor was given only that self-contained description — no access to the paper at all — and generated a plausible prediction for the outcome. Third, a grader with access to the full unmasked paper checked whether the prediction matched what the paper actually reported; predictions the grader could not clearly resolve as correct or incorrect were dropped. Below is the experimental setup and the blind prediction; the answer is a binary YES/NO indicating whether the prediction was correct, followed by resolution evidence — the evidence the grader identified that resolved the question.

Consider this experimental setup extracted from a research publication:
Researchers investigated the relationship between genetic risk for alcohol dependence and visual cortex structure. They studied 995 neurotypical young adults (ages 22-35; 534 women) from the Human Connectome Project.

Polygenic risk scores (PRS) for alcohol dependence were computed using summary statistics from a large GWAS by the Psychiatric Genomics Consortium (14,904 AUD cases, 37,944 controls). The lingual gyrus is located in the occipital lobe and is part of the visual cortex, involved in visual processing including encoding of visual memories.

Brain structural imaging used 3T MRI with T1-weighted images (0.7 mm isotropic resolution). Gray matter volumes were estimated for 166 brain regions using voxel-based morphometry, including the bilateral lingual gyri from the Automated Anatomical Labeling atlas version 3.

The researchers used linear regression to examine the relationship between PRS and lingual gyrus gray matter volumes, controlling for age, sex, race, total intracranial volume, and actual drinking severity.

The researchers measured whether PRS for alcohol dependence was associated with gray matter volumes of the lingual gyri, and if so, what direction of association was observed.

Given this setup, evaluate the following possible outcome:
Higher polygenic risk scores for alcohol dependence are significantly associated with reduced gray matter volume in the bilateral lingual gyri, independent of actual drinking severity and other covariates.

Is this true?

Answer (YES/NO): NO